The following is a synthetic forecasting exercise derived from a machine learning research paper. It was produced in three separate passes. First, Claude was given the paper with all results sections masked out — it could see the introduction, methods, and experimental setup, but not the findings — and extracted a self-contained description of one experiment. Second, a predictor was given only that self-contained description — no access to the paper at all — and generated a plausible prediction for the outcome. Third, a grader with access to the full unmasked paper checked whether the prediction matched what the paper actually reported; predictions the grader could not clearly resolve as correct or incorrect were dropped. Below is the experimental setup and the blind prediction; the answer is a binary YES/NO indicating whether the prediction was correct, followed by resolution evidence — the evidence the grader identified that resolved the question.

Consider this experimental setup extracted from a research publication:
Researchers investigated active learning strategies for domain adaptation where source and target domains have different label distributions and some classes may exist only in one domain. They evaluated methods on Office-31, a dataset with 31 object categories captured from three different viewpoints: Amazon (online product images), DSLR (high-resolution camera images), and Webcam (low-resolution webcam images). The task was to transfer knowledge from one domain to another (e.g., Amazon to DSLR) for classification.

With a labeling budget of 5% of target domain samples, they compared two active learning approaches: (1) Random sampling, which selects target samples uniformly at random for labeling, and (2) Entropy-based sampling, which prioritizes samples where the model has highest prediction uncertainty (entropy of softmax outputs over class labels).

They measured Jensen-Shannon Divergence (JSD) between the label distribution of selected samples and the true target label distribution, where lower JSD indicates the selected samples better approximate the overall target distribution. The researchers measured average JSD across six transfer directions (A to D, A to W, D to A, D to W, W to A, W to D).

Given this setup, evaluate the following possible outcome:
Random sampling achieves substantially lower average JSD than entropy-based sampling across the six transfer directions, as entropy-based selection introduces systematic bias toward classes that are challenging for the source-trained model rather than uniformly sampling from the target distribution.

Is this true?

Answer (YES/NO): YES